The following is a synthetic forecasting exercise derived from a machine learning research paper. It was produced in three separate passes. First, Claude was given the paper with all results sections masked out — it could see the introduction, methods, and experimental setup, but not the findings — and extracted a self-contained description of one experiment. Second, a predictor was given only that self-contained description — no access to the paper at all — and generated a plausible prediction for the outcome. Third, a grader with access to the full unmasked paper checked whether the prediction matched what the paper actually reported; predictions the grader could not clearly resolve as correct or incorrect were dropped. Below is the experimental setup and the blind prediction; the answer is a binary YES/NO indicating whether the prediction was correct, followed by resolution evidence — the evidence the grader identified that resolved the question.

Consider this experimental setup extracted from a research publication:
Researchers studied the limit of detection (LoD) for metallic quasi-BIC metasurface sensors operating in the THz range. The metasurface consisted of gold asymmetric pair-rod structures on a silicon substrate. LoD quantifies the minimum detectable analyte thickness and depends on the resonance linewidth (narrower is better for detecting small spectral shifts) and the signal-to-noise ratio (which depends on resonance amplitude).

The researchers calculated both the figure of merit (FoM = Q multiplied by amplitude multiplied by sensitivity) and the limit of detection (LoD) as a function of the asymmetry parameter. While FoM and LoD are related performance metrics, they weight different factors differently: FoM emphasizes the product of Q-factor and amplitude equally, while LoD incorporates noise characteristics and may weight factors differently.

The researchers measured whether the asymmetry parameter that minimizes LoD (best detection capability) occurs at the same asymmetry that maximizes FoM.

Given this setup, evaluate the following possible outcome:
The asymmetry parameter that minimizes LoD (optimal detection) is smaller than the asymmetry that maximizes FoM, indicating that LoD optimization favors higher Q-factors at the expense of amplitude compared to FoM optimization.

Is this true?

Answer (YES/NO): NO